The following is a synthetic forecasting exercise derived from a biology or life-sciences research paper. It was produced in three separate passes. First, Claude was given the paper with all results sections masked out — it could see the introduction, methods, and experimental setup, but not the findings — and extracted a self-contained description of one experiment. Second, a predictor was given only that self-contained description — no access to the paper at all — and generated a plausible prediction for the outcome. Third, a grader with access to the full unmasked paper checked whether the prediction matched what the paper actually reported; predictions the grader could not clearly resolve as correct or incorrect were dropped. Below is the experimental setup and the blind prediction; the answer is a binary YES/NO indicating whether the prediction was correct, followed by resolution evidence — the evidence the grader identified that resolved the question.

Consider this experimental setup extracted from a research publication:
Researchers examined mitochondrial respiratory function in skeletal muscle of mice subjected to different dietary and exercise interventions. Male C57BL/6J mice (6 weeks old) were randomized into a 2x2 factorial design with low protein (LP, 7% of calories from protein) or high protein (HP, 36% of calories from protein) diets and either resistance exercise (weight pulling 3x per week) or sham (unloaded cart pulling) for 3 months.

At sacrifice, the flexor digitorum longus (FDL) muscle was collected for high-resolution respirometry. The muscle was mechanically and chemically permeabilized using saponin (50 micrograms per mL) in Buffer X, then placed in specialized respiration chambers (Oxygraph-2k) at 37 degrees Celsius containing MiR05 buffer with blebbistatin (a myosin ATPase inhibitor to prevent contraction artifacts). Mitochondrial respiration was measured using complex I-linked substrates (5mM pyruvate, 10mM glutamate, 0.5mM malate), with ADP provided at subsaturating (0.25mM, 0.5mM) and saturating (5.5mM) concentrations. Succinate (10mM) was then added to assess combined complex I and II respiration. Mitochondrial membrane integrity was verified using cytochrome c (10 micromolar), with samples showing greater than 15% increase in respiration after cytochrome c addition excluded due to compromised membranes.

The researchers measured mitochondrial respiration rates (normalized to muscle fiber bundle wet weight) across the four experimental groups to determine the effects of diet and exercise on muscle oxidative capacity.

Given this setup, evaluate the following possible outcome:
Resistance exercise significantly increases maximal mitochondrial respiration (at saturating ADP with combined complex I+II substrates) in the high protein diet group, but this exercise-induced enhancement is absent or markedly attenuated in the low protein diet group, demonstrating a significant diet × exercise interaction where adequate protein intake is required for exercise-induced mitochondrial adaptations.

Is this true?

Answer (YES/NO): NO